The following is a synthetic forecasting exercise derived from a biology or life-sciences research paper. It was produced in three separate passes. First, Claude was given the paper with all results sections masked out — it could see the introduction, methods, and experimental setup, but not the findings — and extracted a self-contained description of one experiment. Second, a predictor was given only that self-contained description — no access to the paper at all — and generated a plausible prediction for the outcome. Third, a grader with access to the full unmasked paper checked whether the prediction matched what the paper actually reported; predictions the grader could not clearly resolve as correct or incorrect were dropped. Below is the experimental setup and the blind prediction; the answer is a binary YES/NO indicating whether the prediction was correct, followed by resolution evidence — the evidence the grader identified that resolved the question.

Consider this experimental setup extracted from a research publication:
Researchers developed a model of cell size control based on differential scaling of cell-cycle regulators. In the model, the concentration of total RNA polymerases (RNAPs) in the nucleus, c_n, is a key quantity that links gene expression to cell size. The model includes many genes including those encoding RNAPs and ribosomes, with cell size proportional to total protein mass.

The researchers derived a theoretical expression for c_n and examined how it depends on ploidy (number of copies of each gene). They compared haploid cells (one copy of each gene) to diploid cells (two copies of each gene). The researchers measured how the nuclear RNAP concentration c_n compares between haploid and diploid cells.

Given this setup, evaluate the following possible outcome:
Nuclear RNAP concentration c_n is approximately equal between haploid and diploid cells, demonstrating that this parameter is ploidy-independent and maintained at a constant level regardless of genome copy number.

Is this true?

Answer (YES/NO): YES